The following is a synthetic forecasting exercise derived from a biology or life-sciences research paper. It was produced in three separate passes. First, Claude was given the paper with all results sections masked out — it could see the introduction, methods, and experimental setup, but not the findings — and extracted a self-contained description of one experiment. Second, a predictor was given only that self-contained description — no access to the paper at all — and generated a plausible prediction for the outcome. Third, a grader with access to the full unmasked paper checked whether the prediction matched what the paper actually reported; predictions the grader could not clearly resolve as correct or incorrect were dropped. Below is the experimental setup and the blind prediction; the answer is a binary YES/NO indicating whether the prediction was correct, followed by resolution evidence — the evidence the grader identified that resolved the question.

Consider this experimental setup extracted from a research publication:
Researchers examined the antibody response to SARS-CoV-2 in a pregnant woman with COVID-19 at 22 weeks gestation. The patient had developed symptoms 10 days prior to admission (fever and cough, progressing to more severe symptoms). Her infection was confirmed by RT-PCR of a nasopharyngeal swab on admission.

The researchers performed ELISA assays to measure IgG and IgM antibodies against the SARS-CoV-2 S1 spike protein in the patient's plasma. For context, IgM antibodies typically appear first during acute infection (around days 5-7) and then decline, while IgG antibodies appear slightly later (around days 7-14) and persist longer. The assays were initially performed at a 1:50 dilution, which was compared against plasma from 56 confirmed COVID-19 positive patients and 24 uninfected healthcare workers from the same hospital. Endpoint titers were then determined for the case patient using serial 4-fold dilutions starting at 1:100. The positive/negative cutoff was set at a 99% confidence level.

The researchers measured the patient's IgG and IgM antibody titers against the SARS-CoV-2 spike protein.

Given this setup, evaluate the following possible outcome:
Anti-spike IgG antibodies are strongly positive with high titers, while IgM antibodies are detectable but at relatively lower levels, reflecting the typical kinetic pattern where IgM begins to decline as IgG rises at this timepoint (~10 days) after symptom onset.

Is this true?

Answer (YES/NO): NO